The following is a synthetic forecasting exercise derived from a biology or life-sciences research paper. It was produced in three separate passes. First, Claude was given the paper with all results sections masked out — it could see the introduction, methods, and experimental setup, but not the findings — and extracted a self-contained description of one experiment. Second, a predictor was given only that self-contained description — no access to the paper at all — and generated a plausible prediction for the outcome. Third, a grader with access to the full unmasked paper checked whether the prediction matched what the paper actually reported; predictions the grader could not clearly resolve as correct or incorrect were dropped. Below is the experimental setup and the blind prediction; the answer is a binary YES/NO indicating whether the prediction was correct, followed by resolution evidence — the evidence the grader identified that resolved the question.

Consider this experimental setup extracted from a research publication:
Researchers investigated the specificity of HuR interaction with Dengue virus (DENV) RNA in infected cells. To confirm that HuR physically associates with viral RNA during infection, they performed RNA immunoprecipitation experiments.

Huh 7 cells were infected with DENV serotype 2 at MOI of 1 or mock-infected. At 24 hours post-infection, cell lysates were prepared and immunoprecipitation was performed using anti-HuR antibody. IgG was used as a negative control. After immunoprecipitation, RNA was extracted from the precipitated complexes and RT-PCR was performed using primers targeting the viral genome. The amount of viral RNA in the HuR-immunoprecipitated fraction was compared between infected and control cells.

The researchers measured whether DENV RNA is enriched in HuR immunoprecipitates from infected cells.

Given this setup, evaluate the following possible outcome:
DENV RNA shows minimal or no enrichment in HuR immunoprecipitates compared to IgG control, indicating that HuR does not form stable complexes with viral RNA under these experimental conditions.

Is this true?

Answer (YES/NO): NO